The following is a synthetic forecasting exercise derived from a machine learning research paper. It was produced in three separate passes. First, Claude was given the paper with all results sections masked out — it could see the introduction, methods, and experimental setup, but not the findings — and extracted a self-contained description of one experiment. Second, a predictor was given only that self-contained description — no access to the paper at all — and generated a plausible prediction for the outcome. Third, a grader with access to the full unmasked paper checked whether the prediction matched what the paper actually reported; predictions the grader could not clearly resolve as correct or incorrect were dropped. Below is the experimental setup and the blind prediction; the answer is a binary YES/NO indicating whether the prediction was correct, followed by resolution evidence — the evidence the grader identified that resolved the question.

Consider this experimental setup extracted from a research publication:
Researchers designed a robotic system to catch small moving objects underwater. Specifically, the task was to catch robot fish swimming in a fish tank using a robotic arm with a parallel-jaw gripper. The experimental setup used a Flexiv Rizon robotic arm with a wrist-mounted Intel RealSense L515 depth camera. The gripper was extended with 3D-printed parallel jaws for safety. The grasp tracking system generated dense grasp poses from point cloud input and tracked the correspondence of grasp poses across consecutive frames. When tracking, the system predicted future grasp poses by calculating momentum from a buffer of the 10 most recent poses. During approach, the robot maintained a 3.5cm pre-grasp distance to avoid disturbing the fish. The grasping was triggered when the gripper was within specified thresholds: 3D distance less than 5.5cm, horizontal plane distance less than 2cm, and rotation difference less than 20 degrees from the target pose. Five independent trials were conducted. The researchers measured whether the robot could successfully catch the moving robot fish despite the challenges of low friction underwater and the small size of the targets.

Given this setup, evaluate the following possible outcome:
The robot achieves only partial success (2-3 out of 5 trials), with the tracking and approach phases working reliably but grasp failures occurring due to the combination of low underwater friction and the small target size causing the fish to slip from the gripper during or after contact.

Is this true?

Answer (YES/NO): NO